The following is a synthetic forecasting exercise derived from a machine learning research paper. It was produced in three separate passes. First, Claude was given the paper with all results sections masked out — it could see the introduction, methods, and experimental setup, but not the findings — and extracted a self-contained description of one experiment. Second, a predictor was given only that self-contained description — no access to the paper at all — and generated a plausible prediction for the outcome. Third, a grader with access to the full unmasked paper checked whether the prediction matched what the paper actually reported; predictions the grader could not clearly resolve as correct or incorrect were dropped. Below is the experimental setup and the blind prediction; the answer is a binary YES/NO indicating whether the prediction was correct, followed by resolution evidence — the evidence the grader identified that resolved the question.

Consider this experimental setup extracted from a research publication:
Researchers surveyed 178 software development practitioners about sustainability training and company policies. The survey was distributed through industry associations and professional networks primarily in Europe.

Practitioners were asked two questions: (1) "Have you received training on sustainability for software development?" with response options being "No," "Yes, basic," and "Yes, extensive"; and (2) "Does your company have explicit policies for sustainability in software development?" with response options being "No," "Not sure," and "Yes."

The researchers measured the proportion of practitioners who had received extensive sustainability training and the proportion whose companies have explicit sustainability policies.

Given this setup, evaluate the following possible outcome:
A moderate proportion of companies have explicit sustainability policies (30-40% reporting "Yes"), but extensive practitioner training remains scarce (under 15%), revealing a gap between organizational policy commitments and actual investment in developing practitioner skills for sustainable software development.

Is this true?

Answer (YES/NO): NO